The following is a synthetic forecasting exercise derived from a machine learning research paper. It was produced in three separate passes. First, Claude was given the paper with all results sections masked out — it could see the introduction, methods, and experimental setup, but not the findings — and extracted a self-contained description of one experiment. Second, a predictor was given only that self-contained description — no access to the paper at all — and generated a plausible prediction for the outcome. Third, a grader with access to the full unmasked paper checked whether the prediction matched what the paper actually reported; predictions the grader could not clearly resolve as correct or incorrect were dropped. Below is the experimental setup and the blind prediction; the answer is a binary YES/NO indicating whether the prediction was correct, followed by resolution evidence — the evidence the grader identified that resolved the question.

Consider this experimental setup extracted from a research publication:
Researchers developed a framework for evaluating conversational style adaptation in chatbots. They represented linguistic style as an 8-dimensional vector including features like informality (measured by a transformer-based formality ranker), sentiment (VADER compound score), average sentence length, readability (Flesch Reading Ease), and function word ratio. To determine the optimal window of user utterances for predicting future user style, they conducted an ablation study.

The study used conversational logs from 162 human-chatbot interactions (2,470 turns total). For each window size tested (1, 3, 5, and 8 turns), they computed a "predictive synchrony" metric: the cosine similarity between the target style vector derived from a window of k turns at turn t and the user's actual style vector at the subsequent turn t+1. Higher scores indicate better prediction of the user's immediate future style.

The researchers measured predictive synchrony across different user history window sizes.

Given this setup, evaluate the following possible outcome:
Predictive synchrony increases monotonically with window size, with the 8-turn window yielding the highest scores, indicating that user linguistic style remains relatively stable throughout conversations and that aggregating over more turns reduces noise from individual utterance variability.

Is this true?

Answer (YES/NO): NO